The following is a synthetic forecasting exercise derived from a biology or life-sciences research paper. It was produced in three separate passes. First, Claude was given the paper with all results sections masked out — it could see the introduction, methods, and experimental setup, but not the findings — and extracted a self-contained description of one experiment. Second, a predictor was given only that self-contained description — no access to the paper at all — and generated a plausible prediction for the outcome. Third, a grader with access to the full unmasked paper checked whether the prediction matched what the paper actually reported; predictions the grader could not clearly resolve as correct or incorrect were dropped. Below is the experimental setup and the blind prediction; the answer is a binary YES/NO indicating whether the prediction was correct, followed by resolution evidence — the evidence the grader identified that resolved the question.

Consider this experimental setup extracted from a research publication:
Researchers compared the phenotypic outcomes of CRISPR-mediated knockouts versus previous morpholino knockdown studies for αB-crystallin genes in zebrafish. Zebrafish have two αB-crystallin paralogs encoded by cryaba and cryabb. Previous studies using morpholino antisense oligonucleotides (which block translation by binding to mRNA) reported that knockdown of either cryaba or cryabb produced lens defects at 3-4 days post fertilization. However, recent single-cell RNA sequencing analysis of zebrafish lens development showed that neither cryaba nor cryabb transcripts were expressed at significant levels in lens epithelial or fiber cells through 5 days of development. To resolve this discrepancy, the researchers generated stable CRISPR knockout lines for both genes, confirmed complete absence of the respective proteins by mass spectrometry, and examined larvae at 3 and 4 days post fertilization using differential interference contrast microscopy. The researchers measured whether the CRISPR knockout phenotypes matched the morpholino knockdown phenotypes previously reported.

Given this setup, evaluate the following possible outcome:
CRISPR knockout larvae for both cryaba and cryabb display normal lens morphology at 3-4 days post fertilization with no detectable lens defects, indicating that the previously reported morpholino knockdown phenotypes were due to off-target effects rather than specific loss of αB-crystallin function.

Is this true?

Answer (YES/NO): YES